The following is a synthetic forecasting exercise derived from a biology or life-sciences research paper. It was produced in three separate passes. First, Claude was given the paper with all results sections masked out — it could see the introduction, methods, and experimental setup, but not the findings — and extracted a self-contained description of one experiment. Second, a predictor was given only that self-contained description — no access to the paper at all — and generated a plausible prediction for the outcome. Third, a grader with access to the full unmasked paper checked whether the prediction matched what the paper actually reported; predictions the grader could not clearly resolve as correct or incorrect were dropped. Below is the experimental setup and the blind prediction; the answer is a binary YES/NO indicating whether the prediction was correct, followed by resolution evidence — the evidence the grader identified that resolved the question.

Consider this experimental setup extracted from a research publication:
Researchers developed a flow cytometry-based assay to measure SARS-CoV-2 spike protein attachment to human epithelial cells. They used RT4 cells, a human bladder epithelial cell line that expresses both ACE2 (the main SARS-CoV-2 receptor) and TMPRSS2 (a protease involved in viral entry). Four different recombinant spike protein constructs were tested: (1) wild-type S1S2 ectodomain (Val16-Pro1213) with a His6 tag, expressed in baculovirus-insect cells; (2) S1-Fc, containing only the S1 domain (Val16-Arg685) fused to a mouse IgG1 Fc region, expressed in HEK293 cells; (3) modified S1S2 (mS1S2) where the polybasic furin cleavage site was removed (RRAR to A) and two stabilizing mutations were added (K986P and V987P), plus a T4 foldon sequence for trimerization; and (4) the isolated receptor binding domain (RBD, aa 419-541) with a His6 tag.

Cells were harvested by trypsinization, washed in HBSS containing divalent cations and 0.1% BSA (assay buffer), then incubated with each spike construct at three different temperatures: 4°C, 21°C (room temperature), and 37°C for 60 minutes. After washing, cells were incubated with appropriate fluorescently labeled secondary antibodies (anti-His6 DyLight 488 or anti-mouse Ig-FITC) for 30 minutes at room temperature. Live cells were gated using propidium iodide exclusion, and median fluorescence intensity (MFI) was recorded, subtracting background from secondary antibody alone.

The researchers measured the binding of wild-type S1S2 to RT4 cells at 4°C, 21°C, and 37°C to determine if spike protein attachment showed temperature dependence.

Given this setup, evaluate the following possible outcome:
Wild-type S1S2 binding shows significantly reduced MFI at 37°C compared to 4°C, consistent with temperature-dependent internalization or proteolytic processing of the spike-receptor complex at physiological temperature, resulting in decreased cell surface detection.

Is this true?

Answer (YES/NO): NO